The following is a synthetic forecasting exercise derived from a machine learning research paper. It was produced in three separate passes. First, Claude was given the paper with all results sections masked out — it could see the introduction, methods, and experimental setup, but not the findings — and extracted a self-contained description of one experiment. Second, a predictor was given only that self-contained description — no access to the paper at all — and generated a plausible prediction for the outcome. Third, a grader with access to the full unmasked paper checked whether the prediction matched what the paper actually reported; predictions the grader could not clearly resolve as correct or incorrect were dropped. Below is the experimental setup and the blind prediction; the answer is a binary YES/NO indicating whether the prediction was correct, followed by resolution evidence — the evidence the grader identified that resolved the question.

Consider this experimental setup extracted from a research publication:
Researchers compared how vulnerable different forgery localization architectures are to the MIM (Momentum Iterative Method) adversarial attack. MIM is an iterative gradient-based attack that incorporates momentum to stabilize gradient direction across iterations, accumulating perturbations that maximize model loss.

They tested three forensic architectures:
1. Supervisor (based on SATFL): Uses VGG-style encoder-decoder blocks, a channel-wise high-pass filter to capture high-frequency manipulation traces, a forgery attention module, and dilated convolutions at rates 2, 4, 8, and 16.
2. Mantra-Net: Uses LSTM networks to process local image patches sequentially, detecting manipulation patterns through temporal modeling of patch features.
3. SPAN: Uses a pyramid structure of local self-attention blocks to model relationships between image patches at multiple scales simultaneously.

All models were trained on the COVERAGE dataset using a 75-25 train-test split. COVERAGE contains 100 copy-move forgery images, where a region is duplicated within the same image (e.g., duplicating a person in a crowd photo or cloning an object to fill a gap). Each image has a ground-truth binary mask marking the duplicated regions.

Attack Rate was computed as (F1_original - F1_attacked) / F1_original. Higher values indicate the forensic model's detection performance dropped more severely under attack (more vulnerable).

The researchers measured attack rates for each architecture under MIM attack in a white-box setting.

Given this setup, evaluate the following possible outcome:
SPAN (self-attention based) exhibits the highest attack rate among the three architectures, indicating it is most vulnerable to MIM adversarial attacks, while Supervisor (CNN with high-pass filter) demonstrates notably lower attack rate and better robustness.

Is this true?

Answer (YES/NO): NO